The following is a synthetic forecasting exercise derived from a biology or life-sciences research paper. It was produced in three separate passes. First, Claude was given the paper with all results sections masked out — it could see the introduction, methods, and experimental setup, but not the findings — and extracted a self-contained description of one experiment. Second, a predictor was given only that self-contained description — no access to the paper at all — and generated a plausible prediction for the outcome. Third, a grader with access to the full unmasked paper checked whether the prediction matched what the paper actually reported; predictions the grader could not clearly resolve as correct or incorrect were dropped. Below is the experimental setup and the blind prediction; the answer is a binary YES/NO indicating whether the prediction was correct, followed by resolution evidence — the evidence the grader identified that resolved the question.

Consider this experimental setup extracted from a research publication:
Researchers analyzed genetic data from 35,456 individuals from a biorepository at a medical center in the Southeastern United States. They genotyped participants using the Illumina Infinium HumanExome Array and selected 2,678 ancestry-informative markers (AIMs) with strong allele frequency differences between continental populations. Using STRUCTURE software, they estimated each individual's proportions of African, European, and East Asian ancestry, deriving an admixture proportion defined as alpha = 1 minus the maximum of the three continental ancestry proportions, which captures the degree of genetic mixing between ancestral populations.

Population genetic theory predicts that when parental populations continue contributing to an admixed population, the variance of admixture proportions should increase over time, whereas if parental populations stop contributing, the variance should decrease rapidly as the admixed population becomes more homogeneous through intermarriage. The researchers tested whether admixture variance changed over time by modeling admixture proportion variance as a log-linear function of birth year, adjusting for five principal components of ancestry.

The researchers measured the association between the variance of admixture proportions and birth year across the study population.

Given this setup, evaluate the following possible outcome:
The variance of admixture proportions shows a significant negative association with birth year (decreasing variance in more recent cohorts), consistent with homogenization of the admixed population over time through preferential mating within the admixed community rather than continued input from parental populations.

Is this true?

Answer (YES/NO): NO